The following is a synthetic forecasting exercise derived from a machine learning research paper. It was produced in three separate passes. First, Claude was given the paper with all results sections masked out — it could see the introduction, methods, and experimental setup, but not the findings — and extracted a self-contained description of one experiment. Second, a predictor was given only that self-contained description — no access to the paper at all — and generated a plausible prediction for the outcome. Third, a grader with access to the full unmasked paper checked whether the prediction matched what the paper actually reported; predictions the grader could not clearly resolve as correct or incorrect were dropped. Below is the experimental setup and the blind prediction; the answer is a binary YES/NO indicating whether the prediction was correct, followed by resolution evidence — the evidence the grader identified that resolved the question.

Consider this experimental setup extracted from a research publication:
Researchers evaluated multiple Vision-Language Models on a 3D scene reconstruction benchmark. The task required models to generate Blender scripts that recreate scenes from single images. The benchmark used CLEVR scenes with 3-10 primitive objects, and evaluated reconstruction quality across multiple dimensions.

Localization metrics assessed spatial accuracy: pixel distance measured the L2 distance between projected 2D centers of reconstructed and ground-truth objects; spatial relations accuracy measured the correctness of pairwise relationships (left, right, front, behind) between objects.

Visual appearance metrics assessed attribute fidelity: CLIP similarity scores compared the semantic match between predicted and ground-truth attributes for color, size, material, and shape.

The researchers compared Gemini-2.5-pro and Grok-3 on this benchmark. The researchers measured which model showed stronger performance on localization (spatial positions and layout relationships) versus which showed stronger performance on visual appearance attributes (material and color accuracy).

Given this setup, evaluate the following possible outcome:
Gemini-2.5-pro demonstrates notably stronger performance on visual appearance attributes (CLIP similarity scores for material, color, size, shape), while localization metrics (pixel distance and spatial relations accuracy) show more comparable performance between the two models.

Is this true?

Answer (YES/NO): NO